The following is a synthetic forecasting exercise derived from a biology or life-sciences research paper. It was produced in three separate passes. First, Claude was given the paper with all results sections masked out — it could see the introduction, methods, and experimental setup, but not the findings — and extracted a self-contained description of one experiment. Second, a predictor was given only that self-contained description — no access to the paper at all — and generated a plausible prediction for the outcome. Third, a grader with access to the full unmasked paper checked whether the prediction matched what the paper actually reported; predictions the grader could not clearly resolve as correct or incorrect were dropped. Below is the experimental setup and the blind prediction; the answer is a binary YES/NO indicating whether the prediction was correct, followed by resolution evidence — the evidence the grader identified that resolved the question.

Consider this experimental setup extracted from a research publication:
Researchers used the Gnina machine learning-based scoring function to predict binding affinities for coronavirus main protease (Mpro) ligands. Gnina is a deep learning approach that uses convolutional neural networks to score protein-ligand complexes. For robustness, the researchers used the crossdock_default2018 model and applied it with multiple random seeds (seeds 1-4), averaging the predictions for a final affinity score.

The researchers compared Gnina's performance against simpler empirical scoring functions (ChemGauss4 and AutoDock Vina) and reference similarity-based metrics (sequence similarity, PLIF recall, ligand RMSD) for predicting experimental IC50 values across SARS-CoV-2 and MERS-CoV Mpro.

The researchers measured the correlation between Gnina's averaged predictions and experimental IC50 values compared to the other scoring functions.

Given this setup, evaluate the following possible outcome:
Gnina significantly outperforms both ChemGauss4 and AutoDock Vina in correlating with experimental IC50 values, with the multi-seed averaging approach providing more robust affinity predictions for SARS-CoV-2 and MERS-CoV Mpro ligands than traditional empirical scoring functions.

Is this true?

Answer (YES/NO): NO